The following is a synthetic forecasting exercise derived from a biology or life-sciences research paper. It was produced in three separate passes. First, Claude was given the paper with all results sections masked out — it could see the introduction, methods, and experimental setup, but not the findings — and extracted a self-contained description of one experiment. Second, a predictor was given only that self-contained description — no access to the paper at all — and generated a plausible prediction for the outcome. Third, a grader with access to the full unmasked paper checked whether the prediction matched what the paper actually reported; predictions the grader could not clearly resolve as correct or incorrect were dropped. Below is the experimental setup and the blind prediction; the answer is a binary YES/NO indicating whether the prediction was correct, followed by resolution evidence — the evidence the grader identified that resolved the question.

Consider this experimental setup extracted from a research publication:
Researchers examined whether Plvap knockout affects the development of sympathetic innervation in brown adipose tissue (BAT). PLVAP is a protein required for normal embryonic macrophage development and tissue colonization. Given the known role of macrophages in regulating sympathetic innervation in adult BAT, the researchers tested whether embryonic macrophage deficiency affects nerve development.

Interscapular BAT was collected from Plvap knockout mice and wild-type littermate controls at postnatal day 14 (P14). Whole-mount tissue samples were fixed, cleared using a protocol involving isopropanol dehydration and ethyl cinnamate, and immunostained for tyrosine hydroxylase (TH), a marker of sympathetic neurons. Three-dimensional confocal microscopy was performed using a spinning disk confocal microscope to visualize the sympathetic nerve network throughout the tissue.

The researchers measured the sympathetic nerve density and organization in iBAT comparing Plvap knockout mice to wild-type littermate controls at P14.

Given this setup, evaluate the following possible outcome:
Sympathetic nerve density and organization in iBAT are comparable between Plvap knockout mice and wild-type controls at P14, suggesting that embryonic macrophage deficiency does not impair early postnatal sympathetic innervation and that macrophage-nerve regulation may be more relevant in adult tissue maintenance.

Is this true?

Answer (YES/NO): YES